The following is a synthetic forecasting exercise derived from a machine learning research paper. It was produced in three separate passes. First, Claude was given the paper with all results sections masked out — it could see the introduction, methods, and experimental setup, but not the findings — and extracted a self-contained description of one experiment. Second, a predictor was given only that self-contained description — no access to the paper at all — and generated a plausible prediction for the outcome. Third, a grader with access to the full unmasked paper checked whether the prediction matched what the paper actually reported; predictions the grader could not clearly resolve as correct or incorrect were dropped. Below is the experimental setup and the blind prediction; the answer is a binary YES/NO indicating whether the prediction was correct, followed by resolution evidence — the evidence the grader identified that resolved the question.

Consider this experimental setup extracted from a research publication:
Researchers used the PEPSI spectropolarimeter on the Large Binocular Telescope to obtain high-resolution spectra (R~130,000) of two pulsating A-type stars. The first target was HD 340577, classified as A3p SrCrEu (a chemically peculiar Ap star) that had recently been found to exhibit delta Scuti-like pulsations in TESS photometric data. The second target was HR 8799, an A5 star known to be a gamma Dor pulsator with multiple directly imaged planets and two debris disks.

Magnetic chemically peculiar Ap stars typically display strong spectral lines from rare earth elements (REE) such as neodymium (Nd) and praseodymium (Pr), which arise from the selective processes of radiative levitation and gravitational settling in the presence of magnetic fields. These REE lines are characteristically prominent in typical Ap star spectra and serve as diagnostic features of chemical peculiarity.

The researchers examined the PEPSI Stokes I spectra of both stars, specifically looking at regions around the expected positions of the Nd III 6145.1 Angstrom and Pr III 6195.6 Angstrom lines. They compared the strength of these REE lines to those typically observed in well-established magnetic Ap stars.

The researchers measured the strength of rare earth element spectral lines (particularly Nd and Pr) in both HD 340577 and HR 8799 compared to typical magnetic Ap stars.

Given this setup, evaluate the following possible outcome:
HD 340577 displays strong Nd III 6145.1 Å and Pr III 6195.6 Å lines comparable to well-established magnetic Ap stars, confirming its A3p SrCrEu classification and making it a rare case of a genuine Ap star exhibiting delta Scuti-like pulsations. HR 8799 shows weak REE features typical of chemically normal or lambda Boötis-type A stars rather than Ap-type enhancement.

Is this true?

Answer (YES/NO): NO